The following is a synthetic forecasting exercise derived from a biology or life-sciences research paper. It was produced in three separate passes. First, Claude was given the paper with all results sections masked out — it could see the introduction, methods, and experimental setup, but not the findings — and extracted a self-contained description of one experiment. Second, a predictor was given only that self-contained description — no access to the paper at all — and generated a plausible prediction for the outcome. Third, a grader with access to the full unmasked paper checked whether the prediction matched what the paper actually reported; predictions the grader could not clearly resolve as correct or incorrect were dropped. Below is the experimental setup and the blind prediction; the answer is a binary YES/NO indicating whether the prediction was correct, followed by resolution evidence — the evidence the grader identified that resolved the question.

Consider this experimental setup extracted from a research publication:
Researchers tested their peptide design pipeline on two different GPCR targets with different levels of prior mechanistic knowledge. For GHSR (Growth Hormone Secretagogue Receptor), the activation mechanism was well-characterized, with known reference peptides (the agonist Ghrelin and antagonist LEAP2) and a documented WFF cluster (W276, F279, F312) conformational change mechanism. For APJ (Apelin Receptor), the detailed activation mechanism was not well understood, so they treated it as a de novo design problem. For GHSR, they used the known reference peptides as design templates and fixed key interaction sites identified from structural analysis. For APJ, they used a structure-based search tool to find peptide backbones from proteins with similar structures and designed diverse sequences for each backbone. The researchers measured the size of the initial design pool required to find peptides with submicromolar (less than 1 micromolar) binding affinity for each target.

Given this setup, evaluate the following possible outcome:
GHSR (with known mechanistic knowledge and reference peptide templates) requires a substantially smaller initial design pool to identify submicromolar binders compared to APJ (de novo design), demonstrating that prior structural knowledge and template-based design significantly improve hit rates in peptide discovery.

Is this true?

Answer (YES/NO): YES